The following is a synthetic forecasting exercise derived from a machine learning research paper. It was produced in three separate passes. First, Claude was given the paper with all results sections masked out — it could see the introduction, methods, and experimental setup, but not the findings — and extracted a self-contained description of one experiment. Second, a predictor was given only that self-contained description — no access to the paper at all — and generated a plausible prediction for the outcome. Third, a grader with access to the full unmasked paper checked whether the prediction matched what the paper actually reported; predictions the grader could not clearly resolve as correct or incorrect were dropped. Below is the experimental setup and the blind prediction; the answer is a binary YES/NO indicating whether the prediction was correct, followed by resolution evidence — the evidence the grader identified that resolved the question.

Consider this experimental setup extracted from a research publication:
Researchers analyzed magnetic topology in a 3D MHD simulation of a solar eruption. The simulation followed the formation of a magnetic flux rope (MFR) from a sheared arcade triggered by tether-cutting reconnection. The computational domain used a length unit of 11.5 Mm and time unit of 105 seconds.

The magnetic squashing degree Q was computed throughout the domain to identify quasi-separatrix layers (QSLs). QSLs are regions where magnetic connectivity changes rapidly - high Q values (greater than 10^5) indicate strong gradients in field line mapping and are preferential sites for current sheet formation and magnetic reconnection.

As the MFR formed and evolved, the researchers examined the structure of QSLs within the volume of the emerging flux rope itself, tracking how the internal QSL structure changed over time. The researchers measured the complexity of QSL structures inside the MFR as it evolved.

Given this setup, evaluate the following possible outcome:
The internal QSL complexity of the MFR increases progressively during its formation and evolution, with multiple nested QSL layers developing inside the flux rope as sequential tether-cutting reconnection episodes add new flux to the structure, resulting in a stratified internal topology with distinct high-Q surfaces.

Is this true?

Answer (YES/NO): NO